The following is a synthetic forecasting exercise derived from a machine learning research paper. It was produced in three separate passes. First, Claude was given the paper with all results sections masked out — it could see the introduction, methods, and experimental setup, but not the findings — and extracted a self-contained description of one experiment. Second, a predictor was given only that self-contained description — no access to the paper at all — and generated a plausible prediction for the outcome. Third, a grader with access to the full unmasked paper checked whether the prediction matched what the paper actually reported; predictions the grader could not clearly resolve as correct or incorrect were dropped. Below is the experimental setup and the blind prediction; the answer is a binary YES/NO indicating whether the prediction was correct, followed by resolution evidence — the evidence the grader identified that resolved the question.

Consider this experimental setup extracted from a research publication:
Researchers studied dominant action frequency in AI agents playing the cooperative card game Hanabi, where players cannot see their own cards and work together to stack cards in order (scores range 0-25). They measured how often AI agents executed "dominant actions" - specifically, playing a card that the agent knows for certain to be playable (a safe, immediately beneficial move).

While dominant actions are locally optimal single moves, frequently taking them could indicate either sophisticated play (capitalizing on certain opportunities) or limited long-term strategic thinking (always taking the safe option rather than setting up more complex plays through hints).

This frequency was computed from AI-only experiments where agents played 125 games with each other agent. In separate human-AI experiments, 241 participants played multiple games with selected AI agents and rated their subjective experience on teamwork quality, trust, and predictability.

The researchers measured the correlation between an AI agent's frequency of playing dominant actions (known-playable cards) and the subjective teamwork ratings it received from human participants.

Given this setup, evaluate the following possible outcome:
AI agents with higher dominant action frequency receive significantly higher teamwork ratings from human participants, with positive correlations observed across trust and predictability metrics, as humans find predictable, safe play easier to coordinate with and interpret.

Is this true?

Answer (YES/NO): NO